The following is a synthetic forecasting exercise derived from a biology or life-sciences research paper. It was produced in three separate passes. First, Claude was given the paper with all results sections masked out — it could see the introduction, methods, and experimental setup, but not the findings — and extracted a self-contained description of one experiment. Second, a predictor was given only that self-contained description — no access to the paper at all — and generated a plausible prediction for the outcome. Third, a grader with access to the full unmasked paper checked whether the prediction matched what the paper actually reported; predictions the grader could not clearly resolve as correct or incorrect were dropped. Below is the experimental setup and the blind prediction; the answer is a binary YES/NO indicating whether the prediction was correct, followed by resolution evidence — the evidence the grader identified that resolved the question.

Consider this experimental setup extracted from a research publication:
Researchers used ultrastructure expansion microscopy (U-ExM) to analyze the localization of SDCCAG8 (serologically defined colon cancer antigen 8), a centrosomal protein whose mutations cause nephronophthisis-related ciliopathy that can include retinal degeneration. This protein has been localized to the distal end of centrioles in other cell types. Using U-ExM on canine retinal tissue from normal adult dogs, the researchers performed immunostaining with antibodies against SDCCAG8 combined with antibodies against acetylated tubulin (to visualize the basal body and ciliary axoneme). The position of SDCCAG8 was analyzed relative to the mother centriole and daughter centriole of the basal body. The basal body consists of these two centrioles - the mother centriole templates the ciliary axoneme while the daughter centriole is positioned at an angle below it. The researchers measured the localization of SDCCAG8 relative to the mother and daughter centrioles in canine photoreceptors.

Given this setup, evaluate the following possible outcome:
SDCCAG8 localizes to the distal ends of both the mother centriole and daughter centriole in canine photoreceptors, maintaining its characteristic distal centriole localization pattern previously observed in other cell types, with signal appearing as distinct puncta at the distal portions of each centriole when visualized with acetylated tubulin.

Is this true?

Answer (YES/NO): YES